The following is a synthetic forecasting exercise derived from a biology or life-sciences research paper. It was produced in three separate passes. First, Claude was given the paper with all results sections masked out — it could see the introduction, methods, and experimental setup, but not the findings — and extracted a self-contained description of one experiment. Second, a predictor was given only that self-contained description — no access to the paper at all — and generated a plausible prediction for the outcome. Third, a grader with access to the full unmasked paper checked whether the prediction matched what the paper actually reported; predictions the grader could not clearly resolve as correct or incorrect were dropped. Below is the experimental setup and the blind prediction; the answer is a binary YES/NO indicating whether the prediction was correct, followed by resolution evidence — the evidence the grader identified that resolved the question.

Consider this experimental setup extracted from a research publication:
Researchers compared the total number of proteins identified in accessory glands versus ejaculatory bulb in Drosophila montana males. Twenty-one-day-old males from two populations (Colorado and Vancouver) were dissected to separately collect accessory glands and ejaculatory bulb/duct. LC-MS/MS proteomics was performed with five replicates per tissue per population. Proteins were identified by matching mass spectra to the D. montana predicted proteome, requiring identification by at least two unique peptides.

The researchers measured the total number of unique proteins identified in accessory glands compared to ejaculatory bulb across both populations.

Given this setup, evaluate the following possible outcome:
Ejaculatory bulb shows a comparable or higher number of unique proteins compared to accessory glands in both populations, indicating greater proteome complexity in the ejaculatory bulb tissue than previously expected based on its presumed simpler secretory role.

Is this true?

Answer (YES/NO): YES